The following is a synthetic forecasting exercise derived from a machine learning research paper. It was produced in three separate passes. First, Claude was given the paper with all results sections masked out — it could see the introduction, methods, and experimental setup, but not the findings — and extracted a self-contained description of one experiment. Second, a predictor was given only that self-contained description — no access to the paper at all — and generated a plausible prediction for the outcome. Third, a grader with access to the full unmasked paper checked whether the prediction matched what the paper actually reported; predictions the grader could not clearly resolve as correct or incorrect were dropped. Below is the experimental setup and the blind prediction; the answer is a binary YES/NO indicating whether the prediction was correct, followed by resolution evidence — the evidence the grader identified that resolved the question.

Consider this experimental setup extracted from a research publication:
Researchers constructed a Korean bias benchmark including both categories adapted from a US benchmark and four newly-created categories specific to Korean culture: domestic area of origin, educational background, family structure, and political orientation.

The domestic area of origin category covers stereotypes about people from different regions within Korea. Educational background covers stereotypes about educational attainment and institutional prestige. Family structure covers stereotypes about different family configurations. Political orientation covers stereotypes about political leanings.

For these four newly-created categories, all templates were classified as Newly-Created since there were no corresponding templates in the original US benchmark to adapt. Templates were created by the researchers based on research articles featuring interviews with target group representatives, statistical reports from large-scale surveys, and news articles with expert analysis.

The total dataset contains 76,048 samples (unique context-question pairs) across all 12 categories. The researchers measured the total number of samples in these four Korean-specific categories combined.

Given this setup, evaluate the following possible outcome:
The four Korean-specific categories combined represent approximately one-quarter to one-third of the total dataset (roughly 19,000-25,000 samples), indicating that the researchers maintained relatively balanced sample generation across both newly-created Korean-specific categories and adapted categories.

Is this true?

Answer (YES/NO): NO